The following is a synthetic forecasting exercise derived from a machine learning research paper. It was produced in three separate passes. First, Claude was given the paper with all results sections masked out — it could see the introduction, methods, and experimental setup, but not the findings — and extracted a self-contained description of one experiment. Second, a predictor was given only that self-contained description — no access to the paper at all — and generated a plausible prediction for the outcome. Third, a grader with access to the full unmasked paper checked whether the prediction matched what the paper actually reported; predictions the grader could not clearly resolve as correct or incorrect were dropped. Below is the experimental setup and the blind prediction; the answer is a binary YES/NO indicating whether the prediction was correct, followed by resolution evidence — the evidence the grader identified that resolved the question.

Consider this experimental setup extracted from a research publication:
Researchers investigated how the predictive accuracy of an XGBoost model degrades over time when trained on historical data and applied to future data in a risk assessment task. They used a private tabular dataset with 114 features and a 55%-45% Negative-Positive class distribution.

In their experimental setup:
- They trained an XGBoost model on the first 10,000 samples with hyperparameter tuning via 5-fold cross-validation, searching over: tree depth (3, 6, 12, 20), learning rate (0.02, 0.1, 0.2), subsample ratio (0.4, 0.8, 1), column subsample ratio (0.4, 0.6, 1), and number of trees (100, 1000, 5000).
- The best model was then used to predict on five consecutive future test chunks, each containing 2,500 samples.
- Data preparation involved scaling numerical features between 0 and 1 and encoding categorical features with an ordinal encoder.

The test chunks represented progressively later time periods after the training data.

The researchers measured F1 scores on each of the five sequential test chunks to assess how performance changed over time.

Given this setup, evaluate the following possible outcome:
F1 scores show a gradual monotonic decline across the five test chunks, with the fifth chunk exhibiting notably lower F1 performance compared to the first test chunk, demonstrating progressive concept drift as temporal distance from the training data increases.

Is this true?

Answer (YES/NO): NO